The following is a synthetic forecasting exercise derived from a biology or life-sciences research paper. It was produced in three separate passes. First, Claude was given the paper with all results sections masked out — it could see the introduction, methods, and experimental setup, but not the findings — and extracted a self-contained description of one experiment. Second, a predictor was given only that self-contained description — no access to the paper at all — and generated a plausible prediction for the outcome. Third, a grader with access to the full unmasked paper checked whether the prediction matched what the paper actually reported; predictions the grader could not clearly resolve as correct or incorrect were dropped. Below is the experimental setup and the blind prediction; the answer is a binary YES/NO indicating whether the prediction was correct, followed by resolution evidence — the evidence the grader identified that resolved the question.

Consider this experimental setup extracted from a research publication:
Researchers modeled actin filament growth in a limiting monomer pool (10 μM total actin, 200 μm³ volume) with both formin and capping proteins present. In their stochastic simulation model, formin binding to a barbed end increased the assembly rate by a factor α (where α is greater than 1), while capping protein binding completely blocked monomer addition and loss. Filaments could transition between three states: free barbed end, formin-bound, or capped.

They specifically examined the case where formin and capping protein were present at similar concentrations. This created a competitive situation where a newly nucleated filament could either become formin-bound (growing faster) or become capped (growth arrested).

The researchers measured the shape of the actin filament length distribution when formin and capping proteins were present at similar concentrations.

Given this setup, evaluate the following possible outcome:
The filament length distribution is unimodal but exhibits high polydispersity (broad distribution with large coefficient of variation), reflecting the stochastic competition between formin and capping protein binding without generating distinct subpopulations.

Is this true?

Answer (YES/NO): NO